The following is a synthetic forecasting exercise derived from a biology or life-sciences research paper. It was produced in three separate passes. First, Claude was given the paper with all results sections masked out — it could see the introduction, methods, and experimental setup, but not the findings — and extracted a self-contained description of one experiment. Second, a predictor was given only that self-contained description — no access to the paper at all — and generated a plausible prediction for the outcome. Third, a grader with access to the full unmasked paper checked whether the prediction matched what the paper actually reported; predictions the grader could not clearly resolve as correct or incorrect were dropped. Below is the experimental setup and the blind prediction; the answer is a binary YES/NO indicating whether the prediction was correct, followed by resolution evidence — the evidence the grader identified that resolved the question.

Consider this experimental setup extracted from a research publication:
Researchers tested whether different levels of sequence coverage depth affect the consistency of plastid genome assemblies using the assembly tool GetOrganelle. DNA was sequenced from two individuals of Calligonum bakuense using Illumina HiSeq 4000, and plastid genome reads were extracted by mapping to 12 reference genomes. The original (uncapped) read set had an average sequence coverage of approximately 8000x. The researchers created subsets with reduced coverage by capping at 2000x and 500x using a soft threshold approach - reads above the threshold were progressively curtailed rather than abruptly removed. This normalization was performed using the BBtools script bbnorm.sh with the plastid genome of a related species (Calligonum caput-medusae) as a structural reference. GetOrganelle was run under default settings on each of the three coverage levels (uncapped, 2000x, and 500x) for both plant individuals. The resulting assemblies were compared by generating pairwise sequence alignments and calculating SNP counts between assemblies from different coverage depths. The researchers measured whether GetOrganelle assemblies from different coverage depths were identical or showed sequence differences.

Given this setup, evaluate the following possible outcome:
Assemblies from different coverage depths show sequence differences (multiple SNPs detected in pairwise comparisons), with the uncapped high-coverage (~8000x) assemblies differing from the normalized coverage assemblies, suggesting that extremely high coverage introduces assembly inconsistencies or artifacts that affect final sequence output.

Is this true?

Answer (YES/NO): NO